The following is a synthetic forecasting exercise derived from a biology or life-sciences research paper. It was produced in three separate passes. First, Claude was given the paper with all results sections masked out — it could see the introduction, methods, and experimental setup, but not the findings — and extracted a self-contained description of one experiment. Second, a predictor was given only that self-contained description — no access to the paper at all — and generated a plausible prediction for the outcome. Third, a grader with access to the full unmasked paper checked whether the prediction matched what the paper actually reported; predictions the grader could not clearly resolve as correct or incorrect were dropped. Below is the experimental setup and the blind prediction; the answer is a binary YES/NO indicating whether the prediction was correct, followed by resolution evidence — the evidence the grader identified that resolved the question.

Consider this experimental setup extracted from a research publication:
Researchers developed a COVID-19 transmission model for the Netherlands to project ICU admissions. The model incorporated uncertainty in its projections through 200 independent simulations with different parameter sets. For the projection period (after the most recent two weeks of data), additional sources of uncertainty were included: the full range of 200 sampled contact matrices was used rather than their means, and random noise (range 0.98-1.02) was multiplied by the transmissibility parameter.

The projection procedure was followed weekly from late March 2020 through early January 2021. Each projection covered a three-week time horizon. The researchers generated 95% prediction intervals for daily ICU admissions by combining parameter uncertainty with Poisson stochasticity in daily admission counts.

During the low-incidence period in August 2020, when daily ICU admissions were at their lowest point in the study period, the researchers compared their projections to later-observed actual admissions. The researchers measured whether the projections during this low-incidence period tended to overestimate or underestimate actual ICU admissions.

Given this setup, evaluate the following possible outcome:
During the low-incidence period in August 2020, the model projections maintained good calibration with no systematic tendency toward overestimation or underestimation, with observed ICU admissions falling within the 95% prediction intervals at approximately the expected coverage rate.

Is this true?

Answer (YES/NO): NO